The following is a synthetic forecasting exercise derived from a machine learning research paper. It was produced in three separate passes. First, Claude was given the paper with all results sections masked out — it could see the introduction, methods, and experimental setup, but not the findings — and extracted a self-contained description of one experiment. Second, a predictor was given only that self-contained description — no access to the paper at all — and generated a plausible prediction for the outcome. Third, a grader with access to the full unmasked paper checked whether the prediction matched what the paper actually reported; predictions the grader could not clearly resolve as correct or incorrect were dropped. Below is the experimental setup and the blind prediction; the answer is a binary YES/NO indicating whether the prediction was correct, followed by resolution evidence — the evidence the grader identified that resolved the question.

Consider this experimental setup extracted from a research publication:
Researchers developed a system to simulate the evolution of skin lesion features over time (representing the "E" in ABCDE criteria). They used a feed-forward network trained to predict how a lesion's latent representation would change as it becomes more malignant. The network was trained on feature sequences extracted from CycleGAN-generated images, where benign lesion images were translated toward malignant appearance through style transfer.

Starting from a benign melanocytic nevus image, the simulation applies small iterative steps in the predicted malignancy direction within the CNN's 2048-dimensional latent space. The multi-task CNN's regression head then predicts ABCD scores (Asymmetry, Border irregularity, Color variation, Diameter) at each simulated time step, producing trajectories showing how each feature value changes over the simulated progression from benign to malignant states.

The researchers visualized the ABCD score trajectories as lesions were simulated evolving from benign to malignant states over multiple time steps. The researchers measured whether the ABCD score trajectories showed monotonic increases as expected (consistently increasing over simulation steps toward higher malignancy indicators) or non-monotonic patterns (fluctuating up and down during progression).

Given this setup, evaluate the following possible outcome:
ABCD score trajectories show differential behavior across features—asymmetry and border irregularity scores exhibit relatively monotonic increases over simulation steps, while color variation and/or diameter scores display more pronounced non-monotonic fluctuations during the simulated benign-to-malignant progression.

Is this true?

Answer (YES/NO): NO